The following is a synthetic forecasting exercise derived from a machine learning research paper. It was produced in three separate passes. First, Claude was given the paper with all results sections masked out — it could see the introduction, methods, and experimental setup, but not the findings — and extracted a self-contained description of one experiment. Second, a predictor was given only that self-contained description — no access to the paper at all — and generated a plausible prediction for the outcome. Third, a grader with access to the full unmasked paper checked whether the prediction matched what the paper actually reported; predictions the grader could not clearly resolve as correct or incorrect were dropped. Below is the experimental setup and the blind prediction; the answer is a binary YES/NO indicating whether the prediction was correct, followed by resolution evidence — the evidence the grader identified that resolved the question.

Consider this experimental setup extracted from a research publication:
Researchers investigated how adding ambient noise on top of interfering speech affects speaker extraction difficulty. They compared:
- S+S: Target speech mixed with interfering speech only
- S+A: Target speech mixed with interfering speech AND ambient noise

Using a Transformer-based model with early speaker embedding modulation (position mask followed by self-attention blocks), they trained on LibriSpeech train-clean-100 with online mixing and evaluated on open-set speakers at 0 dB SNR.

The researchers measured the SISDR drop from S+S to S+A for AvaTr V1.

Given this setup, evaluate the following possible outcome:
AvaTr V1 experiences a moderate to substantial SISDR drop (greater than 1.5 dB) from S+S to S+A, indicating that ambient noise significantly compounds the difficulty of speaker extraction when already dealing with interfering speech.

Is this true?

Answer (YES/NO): YES